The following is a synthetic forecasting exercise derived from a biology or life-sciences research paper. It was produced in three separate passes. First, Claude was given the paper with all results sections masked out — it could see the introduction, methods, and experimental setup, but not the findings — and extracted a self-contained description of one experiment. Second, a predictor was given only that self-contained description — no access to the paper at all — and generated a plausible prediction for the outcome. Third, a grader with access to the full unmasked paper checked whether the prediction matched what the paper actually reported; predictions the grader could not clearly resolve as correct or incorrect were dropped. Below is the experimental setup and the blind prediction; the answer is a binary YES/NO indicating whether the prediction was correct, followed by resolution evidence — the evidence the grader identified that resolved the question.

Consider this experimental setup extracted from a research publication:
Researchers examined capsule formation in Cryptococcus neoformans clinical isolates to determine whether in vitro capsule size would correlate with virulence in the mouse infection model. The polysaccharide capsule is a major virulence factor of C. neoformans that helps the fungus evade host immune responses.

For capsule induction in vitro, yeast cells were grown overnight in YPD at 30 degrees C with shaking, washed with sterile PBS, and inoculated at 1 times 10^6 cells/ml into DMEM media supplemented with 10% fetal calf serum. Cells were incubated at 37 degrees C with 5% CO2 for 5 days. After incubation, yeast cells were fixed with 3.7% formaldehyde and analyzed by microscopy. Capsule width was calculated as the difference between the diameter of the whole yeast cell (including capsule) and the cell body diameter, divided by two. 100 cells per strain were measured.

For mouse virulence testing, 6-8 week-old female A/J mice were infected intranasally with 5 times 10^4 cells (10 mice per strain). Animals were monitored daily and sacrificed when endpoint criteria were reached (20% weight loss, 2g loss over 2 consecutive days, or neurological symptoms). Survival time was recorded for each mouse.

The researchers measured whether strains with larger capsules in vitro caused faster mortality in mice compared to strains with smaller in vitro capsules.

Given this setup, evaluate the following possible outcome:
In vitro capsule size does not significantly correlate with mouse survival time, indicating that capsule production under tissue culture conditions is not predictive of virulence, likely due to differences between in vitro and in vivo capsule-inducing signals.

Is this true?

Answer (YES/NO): YES